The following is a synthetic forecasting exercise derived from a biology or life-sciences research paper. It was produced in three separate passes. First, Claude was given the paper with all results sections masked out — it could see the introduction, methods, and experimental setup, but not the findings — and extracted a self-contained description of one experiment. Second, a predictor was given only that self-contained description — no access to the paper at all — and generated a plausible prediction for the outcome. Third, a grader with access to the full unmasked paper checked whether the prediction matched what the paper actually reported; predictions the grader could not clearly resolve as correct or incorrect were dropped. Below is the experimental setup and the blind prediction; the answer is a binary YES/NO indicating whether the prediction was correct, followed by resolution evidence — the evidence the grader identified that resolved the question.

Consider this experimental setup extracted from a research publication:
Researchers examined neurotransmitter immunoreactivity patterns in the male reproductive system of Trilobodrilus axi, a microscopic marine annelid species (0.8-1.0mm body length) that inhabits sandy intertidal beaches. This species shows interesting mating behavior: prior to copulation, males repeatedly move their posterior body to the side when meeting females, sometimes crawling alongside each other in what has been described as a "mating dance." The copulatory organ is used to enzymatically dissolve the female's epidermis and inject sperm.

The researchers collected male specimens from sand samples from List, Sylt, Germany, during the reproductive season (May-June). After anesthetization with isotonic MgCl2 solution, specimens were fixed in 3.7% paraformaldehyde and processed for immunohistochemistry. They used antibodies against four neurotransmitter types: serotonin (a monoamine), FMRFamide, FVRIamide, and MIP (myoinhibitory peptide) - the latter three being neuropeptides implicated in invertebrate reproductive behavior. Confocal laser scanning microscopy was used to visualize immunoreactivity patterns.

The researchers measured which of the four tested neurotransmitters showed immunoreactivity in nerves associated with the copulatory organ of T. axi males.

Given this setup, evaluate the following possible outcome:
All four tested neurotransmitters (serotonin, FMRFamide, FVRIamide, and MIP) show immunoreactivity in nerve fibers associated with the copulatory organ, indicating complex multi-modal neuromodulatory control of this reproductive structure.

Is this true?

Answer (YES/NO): YES